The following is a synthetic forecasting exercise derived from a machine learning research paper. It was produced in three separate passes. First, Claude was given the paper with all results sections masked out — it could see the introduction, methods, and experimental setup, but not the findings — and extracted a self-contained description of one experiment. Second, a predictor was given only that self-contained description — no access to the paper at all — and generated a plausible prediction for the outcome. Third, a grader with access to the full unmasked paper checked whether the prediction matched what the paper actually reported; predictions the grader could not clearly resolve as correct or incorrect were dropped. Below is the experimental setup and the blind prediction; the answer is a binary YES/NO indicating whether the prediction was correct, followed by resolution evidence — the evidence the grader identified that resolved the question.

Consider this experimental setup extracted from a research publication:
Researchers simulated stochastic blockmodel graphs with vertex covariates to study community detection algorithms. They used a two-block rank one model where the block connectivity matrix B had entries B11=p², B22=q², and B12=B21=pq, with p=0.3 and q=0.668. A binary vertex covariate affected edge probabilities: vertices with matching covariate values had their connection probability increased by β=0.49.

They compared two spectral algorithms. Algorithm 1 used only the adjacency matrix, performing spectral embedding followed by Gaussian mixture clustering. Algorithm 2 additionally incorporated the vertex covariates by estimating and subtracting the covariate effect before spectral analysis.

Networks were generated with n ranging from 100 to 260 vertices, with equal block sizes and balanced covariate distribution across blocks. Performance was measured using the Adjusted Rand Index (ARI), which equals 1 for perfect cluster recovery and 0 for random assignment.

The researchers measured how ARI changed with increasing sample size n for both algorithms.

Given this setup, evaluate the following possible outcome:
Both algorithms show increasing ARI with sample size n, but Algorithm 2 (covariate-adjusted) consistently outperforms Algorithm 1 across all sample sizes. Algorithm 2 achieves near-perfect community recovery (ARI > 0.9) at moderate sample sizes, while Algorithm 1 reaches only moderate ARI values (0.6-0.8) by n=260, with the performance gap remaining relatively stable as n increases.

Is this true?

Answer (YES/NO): NO